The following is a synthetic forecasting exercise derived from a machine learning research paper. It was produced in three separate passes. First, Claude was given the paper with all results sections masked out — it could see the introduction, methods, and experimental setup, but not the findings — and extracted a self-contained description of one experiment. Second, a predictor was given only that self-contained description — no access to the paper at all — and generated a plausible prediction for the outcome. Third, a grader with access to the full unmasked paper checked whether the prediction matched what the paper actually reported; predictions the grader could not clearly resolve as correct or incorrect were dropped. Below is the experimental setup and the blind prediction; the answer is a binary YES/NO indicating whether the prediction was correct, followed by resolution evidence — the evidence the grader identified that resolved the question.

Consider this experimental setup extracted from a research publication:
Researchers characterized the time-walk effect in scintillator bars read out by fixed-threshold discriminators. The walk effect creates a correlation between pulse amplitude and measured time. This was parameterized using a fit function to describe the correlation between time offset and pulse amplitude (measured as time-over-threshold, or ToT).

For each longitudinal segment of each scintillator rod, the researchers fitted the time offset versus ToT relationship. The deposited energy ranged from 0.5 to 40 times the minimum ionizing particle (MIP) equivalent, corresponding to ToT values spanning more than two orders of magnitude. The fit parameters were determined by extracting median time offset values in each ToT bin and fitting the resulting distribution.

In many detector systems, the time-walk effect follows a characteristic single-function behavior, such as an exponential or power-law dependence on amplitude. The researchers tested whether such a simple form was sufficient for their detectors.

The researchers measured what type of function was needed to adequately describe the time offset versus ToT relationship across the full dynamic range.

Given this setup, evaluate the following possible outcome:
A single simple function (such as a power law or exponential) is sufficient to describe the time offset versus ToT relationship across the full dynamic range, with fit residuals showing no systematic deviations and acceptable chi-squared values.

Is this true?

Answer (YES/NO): NO